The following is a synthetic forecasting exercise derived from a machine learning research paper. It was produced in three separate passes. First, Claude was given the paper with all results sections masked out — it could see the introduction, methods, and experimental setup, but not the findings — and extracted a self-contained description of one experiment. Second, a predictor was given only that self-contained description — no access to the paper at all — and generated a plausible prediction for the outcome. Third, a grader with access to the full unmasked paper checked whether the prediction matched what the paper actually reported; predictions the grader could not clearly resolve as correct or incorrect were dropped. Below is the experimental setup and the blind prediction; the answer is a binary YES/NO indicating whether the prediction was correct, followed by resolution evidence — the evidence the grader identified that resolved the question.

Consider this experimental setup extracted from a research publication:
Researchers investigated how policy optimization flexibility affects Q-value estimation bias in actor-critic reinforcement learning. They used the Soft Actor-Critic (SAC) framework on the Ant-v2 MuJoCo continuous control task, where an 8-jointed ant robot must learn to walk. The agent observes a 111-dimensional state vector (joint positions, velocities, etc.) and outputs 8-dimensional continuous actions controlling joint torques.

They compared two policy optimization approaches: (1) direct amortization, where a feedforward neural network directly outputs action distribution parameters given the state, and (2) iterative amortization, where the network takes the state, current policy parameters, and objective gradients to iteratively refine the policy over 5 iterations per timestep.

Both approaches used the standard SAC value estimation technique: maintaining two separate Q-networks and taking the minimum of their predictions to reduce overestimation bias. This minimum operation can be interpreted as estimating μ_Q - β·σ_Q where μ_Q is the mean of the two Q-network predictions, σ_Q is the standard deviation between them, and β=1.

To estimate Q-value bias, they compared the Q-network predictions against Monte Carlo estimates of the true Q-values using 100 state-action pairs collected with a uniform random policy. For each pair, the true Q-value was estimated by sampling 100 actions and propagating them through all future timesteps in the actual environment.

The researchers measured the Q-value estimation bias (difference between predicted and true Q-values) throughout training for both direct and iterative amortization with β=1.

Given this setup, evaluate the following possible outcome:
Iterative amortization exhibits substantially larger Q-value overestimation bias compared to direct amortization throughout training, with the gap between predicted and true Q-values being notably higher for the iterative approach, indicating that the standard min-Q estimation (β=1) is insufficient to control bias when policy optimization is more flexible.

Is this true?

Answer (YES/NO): YES